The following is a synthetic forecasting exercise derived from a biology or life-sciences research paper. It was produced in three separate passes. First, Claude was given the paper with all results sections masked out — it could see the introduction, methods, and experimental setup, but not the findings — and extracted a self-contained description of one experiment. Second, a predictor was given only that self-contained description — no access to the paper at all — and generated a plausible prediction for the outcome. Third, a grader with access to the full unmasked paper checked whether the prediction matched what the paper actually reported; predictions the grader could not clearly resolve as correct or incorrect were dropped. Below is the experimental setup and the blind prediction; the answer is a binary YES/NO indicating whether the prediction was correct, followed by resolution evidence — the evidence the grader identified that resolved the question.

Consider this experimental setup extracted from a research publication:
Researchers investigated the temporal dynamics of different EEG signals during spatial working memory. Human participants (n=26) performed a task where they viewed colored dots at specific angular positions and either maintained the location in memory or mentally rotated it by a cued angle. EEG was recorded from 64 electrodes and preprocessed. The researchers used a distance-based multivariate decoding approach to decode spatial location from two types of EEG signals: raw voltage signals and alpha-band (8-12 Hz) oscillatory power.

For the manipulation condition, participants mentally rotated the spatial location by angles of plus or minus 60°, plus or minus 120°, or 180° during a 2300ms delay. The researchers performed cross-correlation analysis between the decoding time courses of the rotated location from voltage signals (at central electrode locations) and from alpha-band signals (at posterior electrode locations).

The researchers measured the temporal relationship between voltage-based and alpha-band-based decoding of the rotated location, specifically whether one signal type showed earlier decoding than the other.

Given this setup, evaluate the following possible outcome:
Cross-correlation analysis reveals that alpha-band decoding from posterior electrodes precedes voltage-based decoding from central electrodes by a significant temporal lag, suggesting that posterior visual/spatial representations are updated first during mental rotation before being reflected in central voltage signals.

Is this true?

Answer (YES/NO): NO